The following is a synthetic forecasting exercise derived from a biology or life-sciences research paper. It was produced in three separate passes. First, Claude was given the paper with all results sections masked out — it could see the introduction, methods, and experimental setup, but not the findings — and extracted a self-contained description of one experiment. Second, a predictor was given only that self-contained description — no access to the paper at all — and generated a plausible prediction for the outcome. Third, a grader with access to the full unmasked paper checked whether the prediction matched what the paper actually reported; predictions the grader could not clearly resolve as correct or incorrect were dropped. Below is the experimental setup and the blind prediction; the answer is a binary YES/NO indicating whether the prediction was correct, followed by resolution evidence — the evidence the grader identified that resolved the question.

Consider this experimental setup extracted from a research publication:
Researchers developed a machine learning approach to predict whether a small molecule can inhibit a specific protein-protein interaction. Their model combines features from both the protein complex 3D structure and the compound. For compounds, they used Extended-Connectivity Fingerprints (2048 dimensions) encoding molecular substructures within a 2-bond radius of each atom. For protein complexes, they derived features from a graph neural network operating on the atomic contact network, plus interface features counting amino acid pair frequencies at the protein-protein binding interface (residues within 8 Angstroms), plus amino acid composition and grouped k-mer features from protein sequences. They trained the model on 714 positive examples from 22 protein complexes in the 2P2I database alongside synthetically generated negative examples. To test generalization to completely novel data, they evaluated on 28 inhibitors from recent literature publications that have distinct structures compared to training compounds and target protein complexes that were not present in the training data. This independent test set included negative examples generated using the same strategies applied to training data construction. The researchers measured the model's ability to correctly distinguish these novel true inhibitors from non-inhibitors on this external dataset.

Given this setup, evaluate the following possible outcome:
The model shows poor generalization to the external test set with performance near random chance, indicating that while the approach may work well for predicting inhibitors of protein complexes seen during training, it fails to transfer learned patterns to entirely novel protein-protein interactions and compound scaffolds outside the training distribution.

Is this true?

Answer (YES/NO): NO